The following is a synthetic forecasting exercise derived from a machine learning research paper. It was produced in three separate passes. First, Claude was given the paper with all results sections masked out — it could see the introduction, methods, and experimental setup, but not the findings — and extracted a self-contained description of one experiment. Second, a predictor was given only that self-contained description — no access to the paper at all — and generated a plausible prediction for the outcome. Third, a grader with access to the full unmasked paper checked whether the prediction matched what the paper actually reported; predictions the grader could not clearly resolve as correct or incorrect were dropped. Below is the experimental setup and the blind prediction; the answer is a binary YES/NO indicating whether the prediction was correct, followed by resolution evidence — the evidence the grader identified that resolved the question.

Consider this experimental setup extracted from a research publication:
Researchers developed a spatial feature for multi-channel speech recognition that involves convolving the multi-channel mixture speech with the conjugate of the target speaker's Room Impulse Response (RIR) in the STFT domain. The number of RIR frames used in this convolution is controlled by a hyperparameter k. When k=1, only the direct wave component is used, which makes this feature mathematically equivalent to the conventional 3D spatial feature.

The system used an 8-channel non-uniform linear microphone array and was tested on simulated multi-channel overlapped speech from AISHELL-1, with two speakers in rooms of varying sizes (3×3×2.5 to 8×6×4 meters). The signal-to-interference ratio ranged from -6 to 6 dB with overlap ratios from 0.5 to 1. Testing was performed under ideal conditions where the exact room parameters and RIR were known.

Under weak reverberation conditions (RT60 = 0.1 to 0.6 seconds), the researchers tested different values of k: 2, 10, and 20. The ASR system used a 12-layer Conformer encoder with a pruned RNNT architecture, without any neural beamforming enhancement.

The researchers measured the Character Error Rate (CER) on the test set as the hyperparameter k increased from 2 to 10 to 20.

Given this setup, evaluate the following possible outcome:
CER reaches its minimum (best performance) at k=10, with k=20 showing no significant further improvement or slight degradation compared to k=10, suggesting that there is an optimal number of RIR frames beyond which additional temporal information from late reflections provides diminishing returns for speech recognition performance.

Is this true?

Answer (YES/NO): YES